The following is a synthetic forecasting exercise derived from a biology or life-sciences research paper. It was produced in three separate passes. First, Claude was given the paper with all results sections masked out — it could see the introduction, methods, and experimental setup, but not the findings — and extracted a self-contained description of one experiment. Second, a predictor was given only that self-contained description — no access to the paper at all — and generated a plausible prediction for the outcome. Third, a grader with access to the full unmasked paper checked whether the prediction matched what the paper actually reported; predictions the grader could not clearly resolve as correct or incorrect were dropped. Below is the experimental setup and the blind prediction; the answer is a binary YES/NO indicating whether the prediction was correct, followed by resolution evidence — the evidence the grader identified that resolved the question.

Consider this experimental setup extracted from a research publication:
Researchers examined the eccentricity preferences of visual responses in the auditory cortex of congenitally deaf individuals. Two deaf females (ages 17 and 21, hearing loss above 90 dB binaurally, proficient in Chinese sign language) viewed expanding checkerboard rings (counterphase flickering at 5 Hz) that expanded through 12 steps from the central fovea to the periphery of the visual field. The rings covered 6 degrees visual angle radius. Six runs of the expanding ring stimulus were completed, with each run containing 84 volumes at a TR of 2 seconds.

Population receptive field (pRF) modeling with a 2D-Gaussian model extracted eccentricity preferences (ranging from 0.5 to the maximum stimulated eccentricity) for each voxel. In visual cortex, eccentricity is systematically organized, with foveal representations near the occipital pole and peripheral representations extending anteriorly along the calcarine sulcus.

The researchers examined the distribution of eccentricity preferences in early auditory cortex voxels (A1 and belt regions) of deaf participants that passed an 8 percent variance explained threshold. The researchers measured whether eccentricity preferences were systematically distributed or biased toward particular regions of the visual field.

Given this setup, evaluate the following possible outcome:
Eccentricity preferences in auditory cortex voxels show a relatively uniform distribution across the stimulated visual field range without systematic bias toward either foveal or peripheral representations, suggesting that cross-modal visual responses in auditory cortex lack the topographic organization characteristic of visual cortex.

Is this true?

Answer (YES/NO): NO